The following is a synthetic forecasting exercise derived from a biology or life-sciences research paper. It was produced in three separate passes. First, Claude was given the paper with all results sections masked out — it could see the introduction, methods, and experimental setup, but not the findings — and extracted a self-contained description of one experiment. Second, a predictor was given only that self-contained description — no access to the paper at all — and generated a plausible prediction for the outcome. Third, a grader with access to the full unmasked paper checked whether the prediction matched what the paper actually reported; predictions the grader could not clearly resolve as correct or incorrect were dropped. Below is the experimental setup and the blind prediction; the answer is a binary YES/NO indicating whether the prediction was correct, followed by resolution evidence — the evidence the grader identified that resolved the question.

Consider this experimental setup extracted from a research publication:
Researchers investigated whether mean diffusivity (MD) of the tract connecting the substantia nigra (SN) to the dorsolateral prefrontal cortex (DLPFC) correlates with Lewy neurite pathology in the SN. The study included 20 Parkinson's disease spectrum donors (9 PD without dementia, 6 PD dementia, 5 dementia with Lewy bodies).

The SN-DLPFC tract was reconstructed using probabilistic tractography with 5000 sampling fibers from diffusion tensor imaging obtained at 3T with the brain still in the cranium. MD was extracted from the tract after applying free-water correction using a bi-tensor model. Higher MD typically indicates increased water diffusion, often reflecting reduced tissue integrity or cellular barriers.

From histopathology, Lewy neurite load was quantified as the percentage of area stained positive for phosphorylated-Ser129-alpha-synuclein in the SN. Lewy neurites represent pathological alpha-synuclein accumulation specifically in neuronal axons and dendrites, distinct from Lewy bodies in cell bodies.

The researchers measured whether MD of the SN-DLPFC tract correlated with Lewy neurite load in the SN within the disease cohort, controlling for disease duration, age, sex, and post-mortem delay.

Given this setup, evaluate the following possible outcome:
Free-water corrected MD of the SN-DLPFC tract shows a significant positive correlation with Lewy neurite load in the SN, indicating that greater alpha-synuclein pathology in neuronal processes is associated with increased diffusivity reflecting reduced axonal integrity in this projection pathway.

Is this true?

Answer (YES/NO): YES